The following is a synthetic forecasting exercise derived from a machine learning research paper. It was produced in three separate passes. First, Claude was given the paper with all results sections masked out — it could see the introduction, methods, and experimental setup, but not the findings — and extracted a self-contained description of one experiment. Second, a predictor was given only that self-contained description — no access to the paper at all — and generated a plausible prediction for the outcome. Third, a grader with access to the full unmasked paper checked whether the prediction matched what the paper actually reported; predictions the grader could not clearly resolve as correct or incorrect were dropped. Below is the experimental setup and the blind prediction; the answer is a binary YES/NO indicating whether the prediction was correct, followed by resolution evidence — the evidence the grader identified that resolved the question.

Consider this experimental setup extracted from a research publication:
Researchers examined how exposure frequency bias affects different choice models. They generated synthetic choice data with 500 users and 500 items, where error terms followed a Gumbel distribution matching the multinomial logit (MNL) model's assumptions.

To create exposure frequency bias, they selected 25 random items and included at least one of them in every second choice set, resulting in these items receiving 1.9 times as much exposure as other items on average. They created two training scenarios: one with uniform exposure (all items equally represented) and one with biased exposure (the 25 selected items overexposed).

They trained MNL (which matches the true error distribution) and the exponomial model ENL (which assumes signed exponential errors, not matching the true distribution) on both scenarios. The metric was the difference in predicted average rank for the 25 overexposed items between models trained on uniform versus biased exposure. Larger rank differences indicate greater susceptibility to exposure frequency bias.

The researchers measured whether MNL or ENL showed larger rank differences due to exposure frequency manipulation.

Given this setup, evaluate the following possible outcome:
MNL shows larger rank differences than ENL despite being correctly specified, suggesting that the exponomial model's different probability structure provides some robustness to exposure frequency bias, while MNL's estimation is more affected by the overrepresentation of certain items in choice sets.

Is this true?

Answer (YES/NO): NO